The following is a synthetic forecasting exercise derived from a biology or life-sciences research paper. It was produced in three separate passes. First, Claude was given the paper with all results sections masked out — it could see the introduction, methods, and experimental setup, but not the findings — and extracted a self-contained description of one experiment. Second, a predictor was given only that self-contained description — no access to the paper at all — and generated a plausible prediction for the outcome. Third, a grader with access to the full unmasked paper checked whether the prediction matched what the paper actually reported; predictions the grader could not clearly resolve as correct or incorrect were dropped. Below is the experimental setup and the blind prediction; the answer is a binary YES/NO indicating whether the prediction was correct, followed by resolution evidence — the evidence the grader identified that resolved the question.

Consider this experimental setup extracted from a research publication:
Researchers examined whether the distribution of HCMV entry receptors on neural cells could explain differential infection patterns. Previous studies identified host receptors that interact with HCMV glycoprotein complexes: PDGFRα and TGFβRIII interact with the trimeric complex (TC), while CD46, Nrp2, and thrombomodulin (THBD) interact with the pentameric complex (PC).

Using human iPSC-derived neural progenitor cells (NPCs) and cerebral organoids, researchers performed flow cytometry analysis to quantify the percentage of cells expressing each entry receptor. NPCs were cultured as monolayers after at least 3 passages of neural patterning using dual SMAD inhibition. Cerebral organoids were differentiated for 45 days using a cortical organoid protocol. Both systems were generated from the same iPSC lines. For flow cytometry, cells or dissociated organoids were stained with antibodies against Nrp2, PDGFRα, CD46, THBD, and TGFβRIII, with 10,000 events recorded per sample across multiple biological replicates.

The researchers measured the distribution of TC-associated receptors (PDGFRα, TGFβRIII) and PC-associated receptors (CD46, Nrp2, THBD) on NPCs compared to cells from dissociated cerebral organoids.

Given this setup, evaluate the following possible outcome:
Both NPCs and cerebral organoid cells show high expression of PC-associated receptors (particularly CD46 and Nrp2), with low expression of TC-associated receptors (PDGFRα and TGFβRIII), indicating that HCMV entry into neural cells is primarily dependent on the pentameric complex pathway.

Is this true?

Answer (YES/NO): NO